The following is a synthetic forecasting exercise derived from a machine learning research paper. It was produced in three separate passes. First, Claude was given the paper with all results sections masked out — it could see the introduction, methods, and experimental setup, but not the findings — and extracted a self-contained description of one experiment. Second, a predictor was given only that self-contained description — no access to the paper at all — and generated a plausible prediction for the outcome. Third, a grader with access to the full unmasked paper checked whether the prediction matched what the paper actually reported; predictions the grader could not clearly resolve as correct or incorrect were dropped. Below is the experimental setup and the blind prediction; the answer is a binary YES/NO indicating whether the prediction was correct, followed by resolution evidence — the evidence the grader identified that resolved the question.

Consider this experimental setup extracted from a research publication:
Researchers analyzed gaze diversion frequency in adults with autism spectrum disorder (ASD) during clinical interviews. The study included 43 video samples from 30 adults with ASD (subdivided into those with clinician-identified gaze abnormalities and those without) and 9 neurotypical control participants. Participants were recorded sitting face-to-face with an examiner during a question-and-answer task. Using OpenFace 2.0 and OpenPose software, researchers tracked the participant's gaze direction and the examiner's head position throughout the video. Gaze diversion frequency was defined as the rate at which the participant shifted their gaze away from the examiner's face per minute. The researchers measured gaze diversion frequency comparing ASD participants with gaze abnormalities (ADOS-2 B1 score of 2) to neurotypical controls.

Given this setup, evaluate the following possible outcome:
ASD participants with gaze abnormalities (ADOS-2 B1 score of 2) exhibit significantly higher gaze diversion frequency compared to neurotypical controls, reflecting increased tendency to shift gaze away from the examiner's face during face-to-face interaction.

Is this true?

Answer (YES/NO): NO